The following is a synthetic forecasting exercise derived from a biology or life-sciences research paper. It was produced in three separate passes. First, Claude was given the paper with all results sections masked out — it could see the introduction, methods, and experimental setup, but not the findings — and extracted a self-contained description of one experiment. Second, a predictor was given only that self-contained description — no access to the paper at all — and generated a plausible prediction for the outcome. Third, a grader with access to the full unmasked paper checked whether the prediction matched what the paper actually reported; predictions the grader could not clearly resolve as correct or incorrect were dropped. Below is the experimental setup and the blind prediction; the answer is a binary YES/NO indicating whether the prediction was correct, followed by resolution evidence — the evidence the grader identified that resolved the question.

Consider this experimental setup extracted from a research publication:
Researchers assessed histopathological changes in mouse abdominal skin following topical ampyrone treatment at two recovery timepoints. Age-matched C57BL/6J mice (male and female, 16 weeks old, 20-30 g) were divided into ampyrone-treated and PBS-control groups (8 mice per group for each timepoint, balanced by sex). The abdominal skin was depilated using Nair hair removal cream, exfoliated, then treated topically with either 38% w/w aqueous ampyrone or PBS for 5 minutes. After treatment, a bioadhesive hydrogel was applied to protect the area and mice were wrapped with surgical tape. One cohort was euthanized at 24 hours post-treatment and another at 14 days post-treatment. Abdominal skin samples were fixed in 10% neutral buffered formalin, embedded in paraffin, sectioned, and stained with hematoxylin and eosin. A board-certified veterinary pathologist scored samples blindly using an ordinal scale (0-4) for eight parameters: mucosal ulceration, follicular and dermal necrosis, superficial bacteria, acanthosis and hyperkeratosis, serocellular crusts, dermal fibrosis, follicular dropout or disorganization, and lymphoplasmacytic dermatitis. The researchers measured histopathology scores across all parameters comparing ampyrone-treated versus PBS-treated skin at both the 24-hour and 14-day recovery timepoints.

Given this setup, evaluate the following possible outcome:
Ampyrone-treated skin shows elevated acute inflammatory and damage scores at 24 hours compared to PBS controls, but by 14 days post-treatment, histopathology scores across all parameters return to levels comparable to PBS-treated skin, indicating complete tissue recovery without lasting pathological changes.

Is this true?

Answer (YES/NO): NO